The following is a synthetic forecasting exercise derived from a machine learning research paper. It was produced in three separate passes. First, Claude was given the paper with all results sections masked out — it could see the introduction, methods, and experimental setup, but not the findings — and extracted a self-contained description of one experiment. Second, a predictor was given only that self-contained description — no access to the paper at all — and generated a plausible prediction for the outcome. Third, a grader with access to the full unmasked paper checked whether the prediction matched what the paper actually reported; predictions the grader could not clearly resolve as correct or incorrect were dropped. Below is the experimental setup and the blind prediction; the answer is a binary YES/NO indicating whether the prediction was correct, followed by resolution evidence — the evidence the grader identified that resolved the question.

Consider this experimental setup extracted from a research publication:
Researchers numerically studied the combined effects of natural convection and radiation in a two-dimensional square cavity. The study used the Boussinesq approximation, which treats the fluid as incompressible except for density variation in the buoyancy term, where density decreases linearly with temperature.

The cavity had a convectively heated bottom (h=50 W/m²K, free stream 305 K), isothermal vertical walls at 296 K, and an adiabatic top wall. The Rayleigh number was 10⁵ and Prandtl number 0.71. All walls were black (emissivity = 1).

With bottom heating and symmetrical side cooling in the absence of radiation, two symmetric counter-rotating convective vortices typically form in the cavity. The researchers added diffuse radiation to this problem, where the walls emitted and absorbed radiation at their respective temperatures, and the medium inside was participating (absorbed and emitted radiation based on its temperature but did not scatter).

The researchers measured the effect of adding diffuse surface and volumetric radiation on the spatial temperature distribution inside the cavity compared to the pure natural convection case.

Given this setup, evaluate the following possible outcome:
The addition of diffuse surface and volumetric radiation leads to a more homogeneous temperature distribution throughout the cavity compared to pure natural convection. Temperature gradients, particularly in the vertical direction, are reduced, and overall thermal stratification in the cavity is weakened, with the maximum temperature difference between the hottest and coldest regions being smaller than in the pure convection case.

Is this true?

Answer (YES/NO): NO